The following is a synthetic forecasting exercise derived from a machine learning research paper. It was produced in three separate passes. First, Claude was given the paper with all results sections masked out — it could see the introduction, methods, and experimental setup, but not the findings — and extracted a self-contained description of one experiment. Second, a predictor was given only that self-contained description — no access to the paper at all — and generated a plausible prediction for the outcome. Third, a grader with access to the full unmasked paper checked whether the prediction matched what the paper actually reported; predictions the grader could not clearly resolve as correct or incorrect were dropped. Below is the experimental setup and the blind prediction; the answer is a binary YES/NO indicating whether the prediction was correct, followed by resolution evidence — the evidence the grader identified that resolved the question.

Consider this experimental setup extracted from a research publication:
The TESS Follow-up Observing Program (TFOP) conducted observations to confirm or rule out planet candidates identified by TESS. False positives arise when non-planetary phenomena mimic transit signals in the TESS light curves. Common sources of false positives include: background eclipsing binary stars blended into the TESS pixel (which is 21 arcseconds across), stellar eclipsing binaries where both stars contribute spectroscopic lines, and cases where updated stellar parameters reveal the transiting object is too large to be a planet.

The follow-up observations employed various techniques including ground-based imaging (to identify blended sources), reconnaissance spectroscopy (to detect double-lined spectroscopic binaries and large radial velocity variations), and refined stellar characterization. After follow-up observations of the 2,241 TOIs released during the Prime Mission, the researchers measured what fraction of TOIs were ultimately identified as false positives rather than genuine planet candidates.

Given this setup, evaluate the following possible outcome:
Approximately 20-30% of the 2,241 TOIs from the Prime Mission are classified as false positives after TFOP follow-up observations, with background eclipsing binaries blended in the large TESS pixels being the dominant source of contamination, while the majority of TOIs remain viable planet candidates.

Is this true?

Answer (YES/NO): YES